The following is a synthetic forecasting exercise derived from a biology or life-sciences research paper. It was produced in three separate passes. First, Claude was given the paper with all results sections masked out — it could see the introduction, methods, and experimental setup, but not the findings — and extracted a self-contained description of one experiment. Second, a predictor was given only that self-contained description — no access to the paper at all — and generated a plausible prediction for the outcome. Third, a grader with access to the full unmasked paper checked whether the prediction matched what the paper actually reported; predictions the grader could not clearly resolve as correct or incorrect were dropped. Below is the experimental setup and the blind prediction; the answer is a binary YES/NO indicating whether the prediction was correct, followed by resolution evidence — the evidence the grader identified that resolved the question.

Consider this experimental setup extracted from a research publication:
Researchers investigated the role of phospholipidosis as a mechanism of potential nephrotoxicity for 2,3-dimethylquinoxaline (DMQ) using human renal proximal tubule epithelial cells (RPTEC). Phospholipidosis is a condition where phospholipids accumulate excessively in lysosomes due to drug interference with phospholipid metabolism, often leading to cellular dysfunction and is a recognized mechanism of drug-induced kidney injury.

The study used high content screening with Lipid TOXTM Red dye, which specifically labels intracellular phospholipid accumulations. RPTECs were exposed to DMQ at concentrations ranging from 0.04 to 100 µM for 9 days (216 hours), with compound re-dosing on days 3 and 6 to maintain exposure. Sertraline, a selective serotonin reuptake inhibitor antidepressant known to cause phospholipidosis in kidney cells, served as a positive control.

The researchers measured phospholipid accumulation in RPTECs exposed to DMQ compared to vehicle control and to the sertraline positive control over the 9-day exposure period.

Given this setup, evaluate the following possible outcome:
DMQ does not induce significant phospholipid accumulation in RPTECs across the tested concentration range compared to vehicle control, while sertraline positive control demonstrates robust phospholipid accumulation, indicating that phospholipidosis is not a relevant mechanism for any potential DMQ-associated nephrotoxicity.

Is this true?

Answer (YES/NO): YES